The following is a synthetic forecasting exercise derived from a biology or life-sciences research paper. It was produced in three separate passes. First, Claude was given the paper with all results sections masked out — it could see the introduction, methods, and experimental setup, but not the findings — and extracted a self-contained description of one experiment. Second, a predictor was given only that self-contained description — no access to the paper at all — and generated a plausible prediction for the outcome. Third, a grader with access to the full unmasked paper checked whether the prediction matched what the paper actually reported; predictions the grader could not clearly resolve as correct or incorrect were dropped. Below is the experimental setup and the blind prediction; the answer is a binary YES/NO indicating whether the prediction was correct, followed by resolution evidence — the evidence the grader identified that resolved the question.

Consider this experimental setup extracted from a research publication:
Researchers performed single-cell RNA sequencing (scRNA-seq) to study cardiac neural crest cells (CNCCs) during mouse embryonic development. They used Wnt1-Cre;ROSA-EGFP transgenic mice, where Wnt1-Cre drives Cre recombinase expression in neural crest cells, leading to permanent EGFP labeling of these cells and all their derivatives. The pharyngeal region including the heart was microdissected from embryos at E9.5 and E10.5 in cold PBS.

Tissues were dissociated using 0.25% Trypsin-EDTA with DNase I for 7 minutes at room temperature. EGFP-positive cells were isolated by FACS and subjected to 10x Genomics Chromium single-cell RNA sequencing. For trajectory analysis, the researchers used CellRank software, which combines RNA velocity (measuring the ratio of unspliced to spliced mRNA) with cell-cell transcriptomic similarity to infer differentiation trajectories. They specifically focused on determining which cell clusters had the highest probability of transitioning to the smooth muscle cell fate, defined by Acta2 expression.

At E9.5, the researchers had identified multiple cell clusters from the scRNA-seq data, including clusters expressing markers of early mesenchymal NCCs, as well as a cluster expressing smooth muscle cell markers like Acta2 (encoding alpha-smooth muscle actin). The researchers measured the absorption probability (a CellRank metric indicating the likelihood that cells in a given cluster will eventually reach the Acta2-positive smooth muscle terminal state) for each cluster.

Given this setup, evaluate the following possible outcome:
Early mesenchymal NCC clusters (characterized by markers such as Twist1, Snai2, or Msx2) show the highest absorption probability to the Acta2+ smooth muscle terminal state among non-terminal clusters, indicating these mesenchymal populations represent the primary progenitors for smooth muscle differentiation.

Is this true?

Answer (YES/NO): NO